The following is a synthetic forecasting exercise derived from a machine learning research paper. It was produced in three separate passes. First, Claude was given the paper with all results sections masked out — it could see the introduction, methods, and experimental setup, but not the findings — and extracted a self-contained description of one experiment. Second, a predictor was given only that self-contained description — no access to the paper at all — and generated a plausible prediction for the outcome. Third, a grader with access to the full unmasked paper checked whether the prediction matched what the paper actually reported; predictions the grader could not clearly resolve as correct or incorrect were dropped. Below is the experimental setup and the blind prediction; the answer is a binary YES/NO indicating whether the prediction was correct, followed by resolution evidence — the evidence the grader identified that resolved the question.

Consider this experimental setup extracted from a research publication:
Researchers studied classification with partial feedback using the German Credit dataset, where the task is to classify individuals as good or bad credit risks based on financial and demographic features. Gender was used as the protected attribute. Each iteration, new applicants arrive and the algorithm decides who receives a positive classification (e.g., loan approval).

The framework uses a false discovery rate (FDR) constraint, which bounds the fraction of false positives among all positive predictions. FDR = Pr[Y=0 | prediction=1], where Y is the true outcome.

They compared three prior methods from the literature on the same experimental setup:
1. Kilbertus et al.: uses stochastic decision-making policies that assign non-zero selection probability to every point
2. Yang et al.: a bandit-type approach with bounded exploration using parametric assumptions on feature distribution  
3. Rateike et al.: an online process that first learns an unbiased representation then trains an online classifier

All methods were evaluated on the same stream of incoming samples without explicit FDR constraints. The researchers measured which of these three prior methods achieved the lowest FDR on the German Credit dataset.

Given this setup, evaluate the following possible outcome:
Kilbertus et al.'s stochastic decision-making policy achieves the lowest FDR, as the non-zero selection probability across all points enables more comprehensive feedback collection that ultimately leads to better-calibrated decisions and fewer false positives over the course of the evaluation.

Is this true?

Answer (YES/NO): YES